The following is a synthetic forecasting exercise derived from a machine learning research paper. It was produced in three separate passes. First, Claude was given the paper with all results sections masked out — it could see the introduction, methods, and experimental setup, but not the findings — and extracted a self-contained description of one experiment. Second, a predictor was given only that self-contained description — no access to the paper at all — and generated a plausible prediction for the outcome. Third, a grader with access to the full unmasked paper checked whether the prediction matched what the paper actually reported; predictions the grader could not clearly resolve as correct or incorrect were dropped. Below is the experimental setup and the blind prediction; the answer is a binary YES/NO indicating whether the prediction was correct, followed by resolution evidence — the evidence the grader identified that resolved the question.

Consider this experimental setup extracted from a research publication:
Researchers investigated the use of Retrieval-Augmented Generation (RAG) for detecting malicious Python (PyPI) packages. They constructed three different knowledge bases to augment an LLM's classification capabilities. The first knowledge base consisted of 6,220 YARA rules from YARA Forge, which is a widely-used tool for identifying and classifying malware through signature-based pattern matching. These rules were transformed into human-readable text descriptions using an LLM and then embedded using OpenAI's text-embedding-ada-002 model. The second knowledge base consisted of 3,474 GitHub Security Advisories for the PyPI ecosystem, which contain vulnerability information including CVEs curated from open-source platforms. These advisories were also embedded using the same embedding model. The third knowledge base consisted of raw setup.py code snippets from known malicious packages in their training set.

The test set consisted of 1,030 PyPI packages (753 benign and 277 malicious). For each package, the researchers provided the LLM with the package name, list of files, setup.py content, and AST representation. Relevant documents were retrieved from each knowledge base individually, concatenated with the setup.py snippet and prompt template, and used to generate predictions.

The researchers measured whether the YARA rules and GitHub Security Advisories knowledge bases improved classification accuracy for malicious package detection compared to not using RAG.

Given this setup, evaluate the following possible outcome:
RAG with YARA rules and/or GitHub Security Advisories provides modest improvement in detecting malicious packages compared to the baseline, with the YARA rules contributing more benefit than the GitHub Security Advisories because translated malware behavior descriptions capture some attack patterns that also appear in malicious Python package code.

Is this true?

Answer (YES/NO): NO